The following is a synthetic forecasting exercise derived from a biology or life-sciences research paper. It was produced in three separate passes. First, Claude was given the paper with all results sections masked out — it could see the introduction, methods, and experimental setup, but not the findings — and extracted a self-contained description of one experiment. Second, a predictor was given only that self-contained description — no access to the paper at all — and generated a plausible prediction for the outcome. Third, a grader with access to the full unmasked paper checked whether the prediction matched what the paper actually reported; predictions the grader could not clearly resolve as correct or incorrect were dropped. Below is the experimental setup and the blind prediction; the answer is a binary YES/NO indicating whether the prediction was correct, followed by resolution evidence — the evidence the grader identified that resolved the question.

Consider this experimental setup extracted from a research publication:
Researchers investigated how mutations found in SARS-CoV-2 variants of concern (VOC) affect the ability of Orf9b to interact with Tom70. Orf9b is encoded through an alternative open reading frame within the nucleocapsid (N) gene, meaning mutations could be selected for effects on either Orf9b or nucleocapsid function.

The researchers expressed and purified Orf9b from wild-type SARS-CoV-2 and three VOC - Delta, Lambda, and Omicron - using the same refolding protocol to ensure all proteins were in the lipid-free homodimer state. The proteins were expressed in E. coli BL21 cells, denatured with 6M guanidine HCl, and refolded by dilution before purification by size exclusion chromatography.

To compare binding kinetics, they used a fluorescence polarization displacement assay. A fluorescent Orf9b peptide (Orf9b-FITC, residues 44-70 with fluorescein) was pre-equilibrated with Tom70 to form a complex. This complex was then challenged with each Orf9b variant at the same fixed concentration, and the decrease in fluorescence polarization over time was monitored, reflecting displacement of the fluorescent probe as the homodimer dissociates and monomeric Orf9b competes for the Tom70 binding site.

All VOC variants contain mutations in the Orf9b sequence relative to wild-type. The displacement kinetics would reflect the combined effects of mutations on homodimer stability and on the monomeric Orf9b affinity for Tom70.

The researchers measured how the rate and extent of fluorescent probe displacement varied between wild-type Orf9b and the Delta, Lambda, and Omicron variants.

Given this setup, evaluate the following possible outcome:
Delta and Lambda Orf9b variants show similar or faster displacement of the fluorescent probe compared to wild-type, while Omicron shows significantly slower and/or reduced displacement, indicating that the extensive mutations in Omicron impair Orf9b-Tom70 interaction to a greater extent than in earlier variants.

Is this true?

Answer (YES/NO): NO